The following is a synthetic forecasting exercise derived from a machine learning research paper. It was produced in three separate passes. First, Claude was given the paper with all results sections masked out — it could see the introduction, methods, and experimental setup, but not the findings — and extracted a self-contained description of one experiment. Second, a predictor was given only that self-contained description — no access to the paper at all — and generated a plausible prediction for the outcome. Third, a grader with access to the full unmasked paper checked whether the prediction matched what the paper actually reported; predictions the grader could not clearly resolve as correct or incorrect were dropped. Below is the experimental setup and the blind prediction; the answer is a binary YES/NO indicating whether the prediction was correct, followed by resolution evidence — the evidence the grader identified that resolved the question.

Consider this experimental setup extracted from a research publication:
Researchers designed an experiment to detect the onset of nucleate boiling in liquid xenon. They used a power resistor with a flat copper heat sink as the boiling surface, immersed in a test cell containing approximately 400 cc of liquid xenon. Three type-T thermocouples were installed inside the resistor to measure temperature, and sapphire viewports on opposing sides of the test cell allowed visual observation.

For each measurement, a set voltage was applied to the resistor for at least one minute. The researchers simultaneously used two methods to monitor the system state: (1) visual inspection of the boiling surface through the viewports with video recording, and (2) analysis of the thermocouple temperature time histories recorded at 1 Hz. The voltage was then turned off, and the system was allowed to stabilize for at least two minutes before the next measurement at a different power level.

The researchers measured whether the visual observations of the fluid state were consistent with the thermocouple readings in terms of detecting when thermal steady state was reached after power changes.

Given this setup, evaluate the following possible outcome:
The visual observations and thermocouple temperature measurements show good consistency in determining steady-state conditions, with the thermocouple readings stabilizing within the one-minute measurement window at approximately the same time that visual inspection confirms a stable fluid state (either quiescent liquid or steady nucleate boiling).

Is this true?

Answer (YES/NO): YES